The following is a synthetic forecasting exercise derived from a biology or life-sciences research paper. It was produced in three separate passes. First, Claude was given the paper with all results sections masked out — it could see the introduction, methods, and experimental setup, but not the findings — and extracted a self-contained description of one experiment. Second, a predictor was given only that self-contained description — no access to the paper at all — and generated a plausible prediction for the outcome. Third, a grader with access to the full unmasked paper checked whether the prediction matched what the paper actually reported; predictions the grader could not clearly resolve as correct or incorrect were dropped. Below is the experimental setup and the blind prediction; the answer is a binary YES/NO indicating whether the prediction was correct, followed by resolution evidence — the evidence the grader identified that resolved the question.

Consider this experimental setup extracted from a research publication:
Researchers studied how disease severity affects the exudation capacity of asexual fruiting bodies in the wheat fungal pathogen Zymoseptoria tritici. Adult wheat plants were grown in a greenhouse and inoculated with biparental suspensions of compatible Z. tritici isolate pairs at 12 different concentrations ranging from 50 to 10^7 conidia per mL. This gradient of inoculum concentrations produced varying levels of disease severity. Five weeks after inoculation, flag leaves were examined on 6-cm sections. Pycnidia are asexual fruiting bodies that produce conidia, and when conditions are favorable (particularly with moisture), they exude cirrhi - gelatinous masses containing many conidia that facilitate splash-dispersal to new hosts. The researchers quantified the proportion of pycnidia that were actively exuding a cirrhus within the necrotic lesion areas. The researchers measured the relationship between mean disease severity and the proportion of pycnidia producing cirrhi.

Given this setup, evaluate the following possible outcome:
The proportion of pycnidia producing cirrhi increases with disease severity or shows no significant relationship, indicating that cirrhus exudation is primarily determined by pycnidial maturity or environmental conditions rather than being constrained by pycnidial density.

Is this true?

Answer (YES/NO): NO